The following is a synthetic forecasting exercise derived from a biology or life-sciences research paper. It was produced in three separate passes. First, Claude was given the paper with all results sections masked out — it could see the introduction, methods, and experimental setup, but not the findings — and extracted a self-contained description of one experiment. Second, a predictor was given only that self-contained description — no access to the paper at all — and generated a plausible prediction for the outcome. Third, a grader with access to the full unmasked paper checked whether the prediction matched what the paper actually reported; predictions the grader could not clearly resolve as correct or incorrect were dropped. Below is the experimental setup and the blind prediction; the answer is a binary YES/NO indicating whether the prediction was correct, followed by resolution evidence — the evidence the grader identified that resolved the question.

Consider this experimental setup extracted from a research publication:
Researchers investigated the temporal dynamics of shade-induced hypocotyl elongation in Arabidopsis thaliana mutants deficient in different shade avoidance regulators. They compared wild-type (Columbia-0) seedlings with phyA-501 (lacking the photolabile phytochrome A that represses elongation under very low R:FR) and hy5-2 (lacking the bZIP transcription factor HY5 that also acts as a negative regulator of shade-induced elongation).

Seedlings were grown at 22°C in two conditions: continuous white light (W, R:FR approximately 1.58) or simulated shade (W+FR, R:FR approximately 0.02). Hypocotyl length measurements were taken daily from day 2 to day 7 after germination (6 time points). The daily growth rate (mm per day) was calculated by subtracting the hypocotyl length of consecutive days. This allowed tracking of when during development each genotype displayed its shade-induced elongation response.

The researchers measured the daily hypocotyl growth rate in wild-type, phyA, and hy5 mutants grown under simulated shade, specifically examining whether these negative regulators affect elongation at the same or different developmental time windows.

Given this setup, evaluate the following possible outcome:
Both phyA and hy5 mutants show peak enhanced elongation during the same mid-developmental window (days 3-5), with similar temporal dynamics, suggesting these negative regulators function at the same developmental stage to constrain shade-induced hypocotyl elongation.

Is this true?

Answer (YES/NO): NO